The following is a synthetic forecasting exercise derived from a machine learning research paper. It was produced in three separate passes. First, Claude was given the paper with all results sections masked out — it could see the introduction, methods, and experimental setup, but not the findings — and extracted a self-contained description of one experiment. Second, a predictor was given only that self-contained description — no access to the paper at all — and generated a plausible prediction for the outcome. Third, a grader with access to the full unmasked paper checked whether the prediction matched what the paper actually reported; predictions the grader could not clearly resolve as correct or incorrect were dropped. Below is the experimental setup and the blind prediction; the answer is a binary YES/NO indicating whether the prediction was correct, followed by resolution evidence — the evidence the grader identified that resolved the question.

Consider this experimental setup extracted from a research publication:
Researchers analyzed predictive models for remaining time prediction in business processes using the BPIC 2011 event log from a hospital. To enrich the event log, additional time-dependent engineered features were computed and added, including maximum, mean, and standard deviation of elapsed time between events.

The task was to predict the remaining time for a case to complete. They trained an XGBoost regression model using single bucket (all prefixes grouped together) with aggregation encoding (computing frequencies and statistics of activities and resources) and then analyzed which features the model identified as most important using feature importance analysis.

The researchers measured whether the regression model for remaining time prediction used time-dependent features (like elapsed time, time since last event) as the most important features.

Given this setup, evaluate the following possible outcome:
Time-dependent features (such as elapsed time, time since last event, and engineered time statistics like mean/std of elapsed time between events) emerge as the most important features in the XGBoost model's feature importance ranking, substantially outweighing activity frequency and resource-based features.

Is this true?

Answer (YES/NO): NO